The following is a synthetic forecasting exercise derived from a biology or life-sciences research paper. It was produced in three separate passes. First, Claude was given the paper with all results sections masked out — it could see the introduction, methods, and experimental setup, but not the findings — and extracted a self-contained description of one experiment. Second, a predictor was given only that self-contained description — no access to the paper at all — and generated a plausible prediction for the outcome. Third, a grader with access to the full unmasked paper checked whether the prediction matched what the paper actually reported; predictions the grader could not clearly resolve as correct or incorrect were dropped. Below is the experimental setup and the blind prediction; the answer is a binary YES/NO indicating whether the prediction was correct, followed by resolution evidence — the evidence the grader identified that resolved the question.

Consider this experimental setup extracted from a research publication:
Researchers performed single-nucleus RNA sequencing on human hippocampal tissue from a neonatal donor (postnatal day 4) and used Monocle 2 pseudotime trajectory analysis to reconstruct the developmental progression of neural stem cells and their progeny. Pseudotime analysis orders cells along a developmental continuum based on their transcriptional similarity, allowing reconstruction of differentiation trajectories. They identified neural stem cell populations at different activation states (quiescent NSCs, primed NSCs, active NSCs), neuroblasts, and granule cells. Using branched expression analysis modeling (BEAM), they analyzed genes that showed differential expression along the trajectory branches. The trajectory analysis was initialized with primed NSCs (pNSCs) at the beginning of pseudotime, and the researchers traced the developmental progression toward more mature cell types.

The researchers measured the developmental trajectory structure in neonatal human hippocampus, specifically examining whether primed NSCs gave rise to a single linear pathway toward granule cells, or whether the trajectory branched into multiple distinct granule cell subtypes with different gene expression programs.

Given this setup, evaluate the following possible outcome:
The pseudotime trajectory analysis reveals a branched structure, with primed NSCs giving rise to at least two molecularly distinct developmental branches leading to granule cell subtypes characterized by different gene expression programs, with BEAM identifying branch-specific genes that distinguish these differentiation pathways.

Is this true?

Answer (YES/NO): YES